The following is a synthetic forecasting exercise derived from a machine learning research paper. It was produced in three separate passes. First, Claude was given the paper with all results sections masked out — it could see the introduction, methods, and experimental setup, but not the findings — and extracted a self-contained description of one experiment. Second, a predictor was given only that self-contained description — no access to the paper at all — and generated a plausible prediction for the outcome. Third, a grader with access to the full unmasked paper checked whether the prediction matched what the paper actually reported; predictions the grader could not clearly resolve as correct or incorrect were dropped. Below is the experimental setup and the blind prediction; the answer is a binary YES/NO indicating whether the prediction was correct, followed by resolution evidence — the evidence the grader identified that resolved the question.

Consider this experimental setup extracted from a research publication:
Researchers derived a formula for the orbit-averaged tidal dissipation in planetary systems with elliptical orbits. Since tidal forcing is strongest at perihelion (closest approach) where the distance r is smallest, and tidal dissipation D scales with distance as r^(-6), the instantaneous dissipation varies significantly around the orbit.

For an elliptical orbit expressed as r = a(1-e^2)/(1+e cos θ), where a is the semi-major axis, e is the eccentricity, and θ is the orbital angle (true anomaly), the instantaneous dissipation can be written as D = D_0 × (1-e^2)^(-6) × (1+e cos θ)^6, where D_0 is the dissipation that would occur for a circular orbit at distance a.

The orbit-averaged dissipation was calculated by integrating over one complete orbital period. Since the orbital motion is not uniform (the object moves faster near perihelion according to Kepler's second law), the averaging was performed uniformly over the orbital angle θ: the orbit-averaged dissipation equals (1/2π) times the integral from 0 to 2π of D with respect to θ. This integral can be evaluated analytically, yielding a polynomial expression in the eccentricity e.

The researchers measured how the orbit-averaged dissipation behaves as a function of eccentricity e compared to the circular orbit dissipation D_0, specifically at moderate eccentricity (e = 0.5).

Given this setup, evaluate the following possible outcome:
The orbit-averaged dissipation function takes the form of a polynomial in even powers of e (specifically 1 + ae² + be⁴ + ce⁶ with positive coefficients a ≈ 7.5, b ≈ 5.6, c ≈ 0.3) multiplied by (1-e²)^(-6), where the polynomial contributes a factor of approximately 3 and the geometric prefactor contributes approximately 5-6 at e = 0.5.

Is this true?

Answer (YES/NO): YES